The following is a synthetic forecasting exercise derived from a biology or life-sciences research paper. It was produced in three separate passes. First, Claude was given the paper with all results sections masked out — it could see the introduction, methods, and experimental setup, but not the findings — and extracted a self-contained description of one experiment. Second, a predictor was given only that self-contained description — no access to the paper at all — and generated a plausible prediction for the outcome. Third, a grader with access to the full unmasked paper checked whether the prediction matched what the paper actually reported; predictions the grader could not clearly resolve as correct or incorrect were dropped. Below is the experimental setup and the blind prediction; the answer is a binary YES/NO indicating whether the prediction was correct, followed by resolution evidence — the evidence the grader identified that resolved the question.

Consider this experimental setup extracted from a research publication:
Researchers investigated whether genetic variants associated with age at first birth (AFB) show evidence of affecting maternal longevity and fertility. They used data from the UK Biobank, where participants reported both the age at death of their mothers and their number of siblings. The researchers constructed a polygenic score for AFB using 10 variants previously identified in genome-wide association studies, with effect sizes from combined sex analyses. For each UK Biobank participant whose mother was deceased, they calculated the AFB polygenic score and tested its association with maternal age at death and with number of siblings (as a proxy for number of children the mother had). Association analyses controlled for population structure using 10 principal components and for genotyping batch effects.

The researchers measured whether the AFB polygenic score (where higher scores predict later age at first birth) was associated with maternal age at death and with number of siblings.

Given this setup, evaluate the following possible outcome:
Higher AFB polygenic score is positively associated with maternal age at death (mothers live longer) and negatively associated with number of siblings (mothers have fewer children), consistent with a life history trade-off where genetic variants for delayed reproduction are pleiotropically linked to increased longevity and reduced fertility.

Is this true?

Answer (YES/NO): YES